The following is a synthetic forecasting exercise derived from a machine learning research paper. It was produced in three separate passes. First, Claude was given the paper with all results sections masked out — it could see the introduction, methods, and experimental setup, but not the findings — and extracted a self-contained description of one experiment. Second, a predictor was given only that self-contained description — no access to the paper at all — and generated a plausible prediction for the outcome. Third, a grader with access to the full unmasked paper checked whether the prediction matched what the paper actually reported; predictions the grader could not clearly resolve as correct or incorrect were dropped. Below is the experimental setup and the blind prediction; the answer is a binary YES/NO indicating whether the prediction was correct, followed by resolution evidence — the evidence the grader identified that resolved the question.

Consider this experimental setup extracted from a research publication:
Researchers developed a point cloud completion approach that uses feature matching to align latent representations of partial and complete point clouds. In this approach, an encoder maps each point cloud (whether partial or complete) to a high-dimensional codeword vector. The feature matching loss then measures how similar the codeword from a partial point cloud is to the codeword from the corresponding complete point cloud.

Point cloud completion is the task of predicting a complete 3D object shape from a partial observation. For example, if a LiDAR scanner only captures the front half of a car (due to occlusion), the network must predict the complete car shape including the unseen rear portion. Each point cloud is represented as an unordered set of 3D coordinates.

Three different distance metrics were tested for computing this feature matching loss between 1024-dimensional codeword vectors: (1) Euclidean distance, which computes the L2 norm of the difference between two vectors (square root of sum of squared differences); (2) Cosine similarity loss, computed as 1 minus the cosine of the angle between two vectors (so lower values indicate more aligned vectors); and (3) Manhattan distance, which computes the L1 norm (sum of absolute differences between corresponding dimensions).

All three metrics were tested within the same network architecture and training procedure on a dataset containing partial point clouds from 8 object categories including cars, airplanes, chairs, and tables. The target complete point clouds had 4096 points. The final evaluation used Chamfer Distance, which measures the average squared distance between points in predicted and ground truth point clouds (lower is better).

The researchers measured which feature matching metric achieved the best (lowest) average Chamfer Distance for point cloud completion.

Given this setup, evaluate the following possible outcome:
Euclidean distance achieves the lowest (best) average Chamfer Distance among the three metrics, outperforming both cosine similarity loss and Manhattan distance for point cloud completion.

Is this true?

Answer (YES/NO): YES